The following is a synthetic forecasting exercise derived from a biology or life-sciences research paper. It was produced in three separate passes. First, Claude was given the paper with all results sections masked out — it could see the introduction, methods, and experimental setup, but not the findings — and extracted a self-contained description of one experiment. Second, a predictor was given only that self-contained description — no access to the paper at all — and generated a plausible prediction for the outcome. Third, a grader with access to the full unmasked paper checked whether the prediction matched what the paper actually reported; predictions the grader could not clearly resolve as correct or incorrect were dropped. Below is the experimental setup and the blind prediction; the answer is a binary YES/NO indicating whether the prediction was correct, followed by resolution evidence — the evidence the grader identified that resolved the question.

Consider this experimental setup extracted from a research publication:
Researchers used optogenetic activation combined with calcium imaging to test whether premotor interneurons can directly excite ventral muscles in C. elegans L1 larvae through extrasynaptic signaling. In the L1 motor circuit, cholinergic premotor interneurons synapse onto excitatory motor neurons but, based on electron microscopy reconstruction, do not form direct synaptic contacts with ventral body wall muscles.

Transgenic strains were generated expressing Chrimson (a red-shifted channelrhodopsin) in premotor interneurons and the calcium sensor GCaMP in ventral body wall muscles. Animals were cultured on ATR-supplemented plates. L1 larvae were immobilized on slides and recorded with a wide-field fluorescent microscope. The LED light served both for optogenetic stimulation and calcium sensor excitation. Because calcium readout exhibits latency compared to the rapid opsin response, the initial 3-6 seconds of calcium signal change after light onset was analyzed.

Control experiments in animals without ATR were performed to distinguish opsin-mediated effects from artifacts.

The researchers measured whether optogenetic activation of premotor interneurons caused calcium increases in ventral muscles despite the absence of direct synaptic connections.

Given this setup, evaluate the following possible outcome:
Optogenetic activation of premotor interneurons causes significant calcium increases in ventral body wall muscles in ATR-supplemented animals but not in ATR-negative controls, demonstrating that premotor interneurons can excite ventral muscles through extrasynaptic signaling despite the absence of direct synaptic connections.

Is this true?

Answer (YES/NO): YES